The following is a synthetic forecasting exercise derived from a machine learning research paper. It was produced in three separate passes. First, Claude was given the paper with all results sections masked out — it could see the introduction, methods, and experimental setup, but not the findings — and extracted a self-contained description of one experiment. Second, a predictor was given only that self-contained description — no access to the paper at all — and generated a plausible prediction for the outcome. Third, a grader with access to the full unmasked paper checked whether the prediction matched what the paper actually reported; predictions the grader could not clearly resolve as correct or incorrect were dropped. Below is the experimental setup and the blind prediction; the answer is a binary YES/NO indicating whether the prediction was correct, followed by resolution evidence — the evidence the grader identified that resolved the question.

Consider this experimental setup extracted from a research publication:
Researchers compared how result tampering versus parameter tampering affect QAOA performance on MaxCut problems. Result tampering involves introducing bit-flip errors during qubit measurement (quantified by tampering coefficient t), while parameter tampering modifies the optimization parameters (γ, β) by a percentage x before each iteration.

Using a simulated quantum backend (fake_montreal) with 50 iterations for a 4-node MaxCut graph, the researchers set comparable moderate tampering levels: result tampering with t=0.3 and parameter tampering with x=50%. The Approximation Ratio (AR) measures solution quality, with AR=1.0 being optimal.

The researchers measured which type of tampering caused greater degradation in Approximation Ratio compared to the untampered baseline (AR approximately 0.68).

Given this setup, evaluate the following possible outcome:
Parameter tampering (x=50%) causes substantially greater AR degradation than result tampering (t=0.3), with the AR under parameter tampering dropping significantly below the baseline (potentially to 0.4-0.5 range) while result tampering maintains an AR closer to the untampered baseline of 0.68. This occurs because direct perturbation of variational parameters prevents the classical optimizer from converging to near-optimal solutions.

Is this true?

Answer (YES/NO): NO